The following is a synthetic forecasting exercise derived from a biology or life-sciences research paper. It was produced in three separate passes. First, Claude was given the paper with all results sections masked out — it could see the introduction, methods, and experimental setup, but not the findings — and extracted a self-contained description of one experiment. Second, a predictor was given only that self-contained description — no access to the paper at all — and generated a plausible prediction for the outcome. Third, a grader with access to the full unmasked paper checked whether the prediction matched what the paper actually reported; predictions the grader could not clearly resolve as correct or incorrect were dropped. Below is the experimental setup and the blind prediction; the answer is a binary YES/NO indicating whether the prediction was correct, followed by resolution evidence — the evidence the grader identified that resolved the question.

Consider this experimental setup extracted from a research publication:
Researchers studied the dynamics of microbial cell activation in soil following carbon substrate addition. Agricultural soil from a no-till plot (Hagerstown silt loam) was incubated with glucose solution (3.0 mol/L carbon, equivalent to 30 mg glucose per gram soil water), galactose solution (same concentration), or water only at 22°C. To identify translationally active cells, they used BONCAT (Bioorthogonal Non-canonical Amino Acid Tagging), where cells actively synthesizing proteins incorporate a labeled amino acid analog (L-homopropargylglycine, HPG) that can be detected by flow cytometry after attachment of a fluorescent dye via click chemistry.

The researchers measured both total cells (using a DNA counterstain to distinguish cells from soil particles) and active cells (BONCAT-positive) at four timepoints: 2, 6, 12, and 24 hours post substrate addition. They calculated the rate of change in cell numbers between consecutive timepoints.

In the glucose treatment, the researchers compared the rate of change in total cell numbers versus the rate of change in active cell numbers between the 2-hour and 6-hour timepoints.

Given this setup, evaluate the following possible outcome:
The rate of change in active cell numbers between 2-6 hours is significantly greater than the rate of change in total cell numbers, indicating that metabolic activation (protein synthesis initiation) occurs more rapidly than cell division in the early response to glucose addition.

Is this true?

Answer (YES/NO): YES